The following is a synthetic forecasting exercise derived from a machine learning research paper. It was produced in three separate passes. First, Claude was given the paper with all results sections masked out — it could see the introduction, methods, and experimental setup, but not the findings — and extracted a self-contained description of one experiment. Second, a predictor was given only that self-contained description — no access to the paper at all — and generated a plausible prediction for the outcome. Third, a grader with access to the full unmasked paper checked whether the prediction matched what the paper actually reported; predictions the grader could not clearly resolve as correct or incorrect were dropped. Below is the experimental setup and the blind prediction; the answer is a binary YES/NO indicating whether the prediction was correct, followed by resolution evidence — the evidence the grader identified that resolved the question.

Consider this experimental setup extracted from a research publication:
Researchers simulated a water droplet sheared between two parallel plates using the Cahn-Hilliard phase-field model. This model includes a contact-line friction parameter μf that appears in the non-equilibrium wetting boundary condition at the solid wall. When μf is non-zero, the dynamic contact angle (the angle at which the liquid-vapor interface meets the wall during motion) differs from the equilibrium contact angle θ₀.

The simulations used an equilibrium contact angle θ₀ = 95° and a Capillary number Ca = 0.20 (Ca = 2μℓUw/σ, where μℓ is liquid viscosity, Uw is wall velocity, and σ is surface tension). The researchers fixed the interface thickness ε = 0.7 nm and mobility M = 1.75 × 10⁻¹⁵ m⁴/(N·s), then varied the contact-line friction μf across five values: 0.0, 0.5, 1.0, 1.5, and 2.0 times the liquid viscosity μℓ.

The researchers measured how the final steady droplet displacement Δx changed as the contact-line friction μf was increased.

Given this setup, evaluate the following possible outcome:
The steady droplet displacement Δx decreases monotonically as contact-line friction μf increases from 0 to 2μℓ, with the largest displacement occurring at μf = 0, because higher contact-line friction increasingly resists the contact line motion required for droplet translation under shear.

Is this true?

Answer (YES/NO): NO